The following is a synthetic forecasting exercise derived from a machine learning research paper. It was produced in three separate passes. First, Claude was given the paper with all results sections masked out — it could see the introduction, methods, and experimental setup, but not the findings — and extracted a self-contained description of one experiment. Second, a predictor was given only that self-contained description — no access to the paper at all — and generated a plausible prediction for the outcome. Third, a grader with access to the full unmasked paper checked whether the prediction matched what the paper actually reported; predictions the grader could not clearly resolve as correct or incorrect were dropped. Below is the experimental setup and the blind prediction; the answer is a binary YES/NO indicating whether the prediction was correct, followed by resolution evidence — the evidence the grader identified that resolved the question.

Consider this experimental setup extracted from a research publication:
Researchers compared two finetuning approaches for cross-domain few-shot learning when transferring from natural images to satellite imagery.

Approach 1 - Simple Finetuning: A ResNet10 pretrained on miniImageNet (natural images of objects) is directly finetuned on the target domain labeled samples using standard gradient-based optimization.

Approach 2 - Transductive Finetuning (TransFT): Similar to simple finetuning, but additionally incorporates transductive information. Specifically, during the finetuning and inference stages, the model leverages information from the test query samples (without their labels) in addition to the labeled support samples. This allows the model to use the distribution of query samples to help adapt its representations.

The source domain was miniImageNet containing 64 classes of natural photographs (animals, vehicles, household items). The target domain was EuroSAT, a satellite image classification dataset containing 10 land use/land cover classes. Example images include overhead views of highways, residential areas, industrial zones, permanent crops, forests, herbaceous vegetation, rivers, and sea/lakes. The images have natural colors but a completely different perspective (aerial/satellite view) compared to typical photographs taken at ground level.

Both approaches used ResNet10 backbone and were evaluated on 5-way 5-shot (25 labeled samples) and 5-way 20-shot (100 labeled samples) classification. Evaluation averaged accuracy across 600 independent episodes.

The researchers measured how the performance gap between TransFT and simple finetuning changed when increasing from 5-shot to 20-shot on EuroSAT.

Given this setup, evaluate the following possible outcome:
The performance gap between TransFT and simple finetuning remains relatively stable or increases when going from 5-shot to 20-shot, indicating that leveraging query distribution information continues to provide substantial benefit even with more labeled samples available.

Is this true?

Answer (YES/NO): NO